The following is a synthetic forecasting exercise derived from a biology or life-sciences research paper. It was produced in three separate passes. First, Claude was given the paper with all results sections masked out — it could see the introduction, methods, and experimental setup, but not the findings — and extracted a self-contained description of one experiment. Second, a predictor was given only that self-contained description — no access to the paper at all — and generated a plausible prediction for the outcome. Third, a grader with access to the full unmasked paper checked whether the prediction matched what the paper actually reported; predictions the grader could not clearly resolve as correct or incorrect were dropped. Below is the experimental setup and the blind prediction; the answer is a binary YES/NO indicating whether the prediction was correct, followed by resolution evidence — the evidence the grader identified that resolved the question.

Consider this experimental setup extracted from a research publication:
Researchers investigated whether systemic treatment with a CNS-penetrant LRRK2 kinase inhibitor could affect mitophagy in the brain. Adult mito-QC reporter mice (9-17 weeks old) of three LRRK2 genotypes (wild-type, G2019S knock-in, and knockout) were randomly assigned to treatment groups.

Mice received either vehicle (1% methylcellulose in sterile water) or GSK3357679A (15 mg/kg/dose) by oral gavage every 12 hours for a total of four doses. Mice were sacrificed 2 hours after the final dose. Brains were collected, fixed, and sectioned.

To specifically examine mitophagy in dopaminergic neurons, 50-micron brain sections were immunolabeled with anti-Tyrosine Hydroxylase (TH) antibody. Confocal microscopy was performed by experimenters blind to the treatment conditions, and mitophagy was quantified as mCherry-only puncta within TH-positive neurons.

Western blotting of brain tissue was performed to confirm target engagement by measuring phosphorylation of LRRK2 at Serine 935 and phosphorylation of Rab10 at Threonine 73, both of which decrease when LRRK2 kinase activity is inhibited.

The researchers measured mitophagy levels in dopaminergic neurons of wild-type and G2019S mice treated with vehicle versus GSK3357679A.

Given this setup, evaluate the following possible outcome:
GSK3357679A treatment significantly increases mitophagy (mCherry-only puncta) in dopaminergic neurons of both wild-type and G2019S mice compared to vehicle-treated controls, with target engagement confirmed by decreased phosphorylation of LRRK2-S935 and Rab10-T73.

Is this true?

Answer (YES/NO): NO